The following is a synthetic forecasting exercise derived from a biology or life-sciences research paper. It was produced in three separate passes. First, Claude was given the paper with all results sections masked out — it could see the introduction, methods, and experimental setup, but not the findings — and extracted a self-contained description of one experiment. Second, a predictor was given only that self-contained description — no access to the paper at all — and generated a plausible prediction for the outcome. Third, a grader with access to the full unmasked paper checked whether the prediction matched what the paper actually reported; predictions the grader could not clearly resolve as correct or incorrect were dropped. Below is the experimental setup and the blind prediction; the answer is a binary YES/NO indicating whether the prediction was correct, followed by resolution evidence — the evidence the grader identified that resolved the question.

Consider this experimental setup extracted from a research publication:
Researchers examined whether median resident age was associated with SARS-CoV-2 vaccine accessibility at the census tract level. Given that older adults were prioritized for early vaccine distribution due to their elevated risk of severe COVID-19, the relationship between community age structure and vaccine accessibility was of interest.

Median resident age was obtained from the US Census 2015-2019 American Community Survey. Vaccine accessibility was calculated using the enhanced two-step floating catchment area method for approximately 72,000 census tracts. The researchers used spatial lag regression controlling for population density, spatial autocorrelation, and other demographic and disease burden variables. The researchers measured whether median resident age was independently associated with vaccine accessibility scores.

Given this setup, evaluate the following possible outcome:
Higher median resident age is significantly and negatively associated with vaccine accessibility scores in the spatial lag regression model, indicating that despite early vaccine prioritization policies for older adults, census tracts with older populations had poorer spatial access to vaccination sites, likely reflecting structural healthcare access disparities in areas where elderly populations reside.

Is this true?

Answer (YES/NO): YES